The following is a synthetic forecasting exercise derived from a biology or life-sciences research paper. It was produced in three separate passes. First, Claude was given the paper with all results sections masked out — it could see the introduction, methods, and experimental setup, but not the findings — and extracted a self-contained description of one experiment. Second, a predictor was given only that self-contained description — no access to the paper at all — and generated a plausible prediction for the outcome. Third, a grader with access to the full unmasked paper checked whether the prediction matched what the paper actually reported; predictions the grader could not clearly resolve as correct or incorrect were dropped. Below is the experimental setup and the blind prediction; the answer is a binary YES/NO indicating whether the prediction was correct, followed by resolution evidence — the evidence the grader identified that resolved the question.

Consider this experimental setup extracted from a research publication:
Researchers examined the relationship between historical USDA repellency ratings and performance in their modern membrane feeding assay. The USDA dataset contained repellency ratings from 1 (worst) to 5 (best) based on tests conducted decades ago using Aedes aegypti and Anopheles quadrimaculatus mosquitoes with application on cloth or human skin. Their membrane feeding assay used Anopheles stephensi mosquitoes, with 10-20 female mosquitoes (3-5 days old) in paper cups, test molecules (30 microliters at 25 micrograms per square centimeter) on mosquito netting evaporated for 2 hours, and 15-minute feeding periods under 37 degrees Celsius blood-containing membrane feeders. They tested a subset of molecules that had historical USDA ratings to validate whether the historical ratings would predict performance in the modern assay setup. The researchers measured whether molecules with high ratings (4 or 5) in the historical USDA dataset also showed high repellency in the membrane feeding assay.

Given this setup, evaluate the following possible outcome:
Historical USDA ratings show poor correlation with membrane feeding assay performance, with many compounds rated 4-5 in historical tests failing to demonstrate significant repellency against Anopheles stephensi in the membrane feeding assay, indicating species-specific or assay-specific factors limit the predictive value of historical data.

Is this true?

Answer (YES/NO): NO